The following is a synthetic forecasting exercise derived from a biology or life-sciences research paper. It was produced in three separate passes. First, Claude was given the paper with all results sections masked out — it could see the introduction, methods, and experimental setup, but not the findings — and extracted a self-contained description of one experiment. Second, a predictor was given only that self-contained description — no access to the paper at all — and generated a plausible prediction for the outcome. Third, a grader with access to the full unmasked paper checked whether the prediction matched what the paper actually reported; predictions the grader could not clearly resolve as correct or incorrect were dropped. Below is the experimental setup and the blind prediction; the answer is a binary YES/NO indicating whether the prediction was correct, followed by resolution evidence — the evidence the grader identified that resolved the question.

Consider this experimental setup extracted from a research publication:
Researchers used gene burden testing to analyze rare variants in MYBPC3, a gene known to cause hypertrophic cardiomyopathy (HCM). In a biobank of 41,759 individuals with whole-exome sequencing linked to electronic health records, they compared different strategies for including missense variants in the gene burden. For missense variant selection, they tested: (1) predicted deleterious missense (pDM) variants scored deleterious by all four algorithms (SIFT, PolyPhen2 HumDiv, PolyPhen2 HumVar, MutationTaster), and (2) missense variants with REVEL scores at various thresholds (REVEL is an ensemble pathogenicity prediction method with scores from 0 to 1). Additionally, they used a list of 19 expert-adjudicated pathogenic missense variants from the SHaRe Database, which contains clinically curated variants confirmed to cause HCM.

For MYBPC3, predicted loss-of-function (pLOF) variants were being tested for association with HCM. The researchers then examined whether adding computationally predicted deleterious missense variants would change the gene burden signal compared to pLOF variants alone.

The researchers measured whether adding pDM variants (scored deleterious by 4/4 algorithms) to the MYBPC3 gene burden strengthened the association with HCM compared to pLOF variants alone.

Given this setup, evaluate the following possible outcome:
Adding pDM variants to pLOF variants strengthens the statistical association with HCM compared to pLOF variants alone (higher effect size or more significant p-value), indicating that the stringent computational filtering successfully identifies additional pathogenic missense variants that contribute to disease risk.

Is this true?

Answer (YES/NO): NO